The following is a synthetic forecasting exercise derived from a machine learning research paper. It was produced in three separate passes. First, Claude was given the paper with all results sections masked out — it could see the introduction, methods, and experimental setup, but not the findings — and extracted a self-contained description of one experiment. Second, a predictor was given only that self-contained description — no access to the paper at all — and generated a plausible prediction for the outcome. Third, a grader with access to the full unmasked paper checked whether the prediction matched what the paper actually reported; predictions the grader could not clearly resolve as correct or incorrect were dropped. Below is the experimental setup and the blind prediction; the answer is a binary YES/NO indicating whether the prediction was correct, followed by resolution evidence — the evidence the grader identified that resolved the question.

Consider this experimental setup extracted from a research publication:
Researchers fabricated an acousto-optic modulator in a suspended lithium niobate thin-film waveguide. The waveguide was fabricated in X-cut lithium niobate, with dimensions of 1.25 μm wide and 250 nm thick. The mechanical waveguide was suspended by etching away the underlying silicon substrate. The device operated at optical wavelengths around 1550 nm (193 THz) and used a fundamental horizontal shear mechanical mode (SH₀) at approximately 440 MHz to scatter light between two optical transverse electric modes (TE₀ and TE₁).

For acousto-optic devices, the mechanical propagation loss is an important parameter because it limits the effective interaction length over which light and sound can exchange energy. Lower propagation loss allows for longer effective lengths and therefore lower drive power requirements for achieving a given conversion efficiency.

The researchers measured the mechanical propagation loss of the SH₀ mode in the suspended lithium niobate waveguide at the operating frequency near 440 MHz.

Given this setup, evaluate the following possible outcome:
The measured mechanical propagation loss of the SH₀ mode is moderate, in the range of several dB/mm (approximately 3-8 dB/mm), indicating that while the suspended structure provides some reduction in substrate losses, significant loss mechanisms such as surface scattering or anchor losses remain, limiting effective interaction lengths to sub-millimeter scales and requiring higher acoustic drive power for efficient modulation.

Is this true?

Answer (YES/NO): NO